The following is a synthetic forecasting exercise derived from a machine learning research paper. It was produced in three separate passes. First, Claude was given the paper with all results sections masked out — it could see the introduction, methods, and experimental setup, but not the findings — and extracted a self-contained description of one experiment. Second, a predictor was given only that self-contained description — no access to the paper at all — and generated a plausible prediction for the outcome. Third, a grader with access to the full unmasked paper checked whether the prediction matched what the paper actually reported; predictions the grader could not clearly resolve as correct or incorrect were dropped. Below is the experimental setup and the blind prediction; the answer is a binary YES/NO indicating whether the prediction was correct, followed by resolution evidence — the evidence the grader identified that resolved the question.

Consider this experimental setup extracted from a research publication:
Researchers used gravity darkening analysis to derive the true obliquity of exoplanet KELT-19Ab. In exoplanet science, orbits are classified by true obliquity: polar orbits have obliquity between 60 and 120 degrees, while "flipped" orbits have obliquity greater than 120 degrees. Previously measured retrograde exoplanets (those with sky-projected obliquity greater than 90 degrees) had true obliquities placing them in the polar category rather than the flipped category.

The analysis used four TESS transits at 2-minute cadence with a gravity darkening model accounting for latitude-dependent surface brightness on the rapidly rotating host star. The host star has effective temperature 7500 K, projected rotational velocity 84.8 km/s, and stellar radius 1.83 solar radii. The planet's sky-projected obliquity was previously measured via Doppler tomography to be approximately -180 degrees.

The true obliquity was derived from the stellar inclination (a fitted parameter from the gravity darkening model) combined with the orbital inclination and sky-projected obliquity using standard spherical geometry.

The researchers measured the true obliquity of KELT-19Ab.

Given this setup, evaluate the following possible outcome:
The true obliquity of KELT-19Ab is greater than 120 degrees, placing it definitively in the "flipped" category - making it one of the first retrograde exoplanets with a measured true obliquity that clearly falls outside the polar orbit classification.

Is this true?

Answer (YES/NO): YES